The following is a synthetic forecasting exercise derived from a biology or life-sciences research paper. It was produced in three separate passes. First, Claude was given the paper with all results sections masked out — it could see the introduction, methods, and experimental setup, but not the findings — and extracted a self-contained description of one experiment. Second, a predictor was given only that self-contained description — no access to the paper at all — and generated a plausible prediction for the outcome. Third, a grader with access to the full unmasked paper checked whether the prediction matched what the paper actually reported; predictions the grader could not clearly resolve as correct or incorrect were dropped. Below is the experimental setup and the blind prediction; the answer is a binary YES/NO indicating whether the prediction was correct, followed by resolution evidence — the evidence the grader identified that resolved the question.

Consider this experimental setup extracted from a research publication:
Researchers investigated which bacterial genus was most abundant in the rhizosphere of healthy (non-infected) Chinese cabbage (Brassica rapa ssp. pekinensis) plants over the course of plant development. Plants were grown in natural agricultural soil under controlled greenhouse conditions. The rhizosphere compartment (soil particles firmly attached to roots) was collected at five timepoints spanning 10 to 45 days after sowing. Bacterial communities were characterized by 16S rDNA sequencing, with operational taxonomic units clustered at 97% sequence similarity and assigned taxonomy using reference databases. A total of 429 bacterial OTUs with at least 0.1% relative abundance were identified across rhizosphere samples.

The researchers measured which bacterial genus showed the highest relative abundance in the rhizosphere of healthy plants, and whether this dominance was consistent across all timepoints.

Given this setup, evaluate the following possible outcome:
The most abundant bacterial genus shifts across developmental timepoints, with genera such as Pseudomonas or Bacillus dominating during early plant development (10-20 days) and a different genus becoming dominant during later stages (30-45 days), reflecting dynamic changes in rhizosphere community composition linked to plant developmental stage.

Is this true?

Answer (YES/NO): NO